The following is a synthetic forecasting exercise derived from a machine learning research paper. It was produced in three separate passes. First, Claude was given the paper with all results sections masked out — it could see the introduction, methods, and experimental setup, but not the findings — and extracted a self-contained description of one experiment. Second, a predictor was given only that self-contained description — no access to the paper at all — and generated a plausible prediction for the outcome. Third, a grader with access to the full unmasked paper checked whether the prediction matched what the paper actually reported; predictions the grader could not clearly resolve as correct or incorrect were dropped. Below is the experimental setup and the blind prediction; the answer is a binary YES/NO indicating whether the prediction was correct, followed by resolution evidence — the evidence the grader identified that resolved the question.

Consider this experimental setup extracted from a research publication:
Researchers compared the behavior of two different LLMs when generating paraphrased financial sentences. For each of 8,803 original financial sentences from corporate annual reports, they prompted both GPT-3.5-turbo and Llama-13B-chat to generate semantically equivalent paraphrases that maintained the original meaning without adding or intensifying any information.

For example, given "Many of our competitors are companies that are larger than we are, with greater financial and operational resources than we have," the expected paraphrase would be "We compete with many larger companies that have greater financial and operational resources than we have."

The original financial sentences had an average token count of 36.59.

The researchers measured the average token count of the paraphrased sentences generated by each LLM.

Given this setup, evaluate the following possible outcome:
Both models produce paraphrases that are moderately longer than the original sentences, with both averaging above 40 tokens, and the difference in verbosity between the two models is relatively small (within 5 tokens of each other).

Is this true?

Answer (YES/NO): NO